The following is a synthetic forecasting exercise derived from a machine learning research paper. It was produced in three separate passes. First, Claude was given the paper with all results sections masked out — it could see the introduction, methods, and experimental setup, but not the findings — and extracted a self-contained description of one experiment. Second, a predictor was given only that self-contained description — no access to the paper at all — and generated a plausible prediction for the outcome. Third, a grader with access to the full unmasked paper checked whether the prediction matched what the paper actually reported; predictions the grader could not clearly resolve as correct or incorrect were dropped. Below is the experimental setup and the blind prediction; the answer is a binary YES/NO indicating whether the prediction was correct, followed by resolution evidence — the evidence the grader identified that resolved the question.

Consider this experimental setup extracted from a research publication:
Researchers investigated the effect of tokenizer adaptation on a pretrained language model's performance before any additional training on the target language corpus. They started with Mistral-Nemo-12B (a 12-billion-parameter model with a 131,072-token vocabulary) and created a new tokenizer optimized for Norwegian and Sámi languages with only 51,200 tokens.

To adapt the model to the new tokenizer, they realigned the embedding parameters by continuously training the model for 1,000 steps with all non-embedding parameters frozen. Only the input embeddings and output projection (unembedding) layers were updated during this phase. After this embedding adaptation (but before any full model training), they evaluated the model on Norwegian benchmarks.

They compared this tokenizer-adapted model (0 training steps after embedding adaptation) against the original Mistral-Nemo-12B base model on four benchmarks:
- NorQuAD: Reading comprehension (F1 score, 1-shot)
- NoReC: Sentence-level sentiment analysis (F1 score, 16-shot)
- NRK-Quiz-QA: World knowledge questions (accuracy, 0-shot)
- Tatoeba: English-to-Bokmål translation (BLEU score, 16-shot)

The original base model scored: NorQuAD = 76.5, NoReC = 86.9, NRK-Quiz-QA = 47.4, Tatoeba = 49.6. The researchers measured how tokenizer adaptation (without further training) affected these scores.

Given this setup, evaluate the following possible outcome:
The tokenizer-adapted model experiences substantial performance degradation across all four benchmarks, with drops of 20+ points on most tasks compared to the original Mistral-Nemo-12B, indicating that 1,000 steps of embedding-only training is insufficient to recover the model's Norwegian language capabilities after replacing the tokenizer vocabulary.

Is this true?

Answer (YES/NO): NO